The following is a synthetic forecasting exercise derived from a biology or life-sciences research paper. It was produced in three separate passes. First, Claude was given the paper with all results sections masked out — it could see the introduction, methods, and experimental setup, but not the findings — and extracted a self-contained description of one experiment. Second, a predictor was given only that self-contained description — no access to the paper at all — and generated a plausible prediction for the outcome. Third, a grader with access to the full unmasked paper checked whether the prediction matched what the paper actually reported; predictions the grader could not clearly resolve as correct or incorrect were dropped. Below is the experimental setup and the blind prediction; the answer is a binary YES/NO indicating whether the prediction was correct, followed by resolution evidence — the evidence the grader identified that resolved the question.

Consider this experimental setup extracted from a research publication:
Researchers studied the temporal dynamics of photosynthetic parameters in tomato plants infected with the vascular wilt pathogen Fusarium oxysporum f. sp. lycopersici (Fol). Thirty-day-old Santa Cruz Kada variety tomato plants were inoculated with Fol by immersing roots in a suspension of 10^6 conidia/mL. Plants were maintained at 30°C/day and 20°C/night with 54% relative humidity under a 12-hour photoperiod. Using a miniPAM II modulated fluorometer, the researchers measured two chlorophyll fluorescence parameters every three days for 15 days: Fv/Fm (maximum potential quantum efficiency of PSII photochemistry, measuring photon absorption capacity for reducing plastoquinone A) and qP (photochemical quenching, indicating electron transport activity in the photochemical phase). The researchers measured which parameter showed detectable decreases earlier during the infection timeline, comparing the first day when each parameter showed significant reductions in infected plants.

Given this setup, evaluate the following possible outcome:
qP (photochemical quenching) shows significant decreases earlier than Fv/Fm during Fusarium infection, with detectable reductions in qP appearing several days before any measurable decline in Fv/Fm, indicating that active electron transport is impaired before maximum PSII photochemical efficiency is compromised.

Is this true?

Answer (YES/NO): YES